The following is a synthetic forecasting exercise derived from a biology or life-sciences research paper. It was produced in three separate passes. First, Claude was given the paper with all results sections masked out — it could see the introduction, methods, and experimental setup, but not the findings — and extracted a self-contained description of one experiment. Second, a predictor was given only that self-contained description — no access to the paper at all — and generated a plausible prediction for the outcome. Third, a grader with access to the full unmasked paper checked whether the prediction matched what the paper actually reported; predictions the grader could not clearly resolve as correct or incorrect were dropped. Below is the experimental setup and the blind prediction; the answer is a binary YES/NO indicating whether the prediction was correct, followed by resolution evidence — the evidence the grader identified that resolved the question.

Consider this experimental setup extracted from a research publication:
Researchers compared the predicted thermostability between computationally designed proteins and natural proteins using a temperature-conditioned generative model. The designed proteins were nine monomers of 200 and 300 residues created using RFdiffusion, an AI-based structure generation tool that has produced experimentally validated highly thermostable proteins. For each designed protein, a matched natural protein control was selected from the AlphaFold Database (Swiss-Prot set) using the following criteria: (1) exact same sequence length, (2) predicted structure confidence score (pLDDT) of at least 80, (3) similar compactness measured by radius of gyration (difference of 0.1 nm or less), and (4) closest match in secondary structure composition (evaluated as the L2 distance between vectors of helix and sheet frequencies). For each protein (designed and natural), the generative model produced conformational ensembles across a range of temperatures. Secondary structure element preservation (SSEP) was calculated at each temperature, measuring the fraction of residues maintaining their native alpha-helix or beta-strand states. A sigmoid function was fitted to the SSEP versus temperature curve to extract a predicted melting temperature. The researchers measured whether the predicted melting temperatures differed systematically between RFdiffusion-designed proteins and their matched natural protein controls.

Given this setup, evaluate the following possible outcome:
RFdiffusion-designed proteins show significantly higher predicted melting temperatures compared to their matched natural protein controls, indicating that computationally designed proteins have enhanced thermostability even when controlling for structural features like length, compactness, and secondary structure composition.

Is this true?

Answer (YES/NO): YES